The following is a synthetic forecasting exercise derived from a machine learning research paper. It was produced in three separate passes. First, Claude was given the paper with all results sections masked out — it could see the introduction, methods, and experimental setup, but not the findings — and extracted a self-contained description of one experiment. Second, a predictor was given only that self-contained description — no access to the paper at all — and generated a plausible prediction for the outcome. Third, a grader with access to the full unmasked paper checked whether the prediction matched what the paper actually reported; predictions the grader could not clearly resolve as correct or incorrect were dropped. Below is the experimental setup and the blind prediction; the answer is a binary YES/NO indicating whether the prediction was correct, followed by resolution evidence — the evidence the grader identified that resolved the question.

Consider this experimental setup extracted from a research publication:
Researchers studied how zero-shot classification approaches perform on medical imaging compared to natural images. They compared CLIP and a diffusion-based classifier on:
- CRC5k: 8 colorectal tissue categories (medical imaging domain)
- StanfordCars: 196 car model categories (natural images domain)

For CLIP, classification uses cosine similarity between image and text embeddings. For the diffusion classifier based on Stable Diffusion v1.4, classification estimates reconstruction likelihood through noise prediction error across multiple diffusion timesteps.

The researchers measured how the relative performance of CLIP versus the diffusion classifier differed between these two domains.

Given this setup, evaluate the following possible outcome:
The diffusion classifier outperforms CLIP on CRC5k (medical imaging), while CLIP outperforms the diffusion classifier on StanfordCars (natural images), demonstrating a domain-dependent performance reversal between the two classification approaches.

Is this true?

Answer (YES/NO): NO